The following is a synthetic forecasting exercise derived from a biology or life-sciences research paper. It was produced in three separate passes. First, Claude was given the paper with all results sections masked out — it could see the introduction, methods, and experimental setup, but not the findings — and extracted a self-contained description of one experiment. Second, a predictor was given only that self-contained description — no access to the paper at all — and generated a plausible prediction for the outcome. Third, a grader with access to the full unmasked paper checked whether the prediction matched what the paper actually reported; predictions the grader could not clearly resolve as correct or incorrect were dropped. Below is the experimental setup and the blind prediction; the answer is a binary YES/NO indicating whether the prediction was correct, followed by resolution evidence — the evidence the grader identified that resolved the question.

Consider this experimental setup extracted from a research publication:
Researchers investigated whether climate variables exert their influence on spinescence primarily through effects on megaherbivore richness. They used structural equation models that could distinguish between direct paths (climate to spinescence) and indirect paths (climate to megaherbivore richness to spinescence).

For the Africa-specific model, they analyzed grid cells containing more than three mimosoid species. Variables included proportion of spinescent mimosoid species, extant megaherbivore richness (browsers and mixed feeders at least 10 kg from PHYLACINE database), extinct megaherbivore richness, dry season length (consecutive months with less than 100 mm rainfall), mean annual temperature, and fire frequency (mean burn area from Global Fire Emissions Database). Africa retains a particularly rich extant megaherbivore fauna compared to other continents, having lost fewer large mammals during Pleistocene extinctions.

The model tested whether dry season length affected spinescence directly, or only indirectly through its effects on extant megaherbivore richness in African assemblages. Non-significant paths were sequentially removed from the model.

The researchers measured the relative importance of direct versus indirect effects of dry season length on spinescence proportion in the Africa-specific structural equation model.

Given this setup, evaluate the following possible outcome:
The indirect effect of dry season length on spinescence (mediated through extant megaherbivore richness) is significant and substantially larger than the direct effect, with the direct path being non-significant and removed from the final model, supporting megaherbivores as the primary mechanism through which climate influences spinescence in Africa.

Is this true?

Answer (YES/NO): NO